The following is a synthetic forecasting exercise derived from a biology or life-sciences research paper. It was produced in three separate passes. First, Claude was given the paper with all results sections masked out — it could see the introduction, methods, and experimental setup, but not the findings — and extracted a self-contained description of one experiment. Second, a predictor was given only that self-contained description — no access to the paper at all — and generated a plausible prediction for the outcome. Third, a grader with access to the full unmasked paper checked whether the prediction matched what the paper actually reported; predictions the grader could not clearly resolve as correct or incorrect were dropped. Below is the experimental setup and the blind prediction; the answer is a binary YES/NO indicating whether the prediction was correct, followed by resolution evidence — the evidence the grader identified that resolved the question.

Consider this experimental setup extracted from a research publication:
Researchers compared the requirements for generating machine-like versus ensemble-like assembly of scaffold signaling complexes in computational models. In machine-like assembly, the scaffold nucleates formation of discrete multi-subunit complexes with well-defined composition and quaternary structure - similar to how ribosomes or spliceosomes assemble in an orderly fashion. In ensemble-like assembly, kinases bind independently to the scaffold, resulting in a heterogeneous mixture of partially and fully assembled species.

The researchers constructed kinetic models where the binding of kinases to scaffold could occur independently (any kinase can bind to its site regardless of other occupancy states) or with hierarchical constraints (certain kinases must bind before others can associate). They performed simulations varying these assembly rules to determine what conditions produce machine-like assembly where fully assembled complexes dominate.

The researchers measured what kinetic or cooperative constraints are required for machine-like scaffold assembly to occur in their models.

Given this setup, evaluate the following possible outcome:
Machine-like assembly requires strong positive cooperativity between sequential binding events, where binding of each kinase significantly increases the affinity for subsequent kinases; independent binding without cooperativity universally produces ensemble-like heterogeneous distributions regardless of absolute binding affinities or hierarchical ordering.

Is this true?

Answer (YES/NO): NO